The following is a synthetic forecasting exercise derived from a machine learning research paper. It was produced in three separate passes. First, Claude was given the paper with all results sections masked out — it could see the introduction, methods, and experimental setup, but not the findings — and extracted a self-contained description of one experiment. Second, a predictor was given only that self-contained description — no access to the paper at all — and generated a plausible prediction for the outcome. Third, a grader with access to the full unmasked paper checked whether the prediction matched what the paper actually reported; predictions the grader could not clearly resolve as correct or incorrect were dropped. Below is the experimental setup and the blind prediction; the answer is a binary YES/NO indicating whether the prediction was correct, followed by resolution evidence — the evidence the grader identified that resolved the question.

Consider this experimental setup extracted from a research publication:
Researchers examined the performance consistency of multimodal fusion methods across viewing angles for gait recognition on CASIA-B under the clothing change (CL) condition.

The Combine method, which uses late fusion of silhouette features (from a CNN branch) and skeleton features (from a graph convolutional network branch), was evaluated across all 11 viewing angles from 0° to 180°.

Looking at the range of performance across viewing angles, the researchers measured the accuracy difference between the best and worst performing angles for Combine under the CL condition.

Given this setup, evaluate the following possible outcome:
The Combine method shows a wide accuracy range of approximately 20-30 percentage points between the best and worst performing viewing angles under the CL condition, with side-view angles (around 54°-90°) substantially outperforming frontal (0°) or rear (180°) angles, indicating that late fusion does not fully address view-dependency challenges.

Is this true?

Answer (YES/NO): NO